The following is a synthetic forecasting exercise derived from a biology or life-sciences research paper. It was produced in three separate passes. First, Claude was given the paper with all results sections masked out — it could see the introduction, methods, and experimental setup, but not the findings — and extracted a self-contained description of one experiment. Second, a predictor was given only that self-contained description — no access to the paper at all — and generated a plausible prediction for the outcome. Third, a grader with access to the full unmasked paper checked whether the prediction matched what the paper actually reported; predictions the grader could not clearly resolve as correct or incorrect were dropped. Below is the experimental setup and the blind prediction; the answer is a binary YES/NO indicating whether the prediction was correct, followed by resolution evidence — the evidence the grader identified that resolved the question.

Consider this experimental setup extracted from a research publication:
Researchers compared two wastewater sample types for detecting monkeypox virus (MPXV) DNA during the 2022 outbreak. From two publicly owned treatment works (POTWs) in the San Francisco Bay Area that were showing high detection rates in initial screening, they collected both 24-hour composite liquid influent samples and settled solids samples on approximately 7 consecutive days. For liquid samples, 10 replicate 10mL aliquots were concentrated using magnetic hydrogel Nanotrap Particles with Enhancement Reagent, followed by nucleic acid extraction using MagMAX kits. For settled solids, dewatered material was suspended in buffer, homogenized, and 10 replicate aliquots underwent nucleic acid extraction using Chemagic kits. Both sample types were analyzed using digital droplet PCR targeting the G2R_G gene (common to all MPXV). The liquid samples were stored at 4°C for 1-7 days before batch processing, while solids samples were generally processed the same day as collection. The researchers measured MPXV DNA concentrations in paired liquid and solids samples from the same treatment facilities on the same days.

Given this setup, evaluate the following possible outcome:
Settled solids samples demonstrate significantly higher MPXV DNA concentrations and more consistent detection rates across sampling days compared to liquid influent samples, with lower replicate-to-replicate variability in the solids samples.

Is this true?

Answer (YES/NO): NO